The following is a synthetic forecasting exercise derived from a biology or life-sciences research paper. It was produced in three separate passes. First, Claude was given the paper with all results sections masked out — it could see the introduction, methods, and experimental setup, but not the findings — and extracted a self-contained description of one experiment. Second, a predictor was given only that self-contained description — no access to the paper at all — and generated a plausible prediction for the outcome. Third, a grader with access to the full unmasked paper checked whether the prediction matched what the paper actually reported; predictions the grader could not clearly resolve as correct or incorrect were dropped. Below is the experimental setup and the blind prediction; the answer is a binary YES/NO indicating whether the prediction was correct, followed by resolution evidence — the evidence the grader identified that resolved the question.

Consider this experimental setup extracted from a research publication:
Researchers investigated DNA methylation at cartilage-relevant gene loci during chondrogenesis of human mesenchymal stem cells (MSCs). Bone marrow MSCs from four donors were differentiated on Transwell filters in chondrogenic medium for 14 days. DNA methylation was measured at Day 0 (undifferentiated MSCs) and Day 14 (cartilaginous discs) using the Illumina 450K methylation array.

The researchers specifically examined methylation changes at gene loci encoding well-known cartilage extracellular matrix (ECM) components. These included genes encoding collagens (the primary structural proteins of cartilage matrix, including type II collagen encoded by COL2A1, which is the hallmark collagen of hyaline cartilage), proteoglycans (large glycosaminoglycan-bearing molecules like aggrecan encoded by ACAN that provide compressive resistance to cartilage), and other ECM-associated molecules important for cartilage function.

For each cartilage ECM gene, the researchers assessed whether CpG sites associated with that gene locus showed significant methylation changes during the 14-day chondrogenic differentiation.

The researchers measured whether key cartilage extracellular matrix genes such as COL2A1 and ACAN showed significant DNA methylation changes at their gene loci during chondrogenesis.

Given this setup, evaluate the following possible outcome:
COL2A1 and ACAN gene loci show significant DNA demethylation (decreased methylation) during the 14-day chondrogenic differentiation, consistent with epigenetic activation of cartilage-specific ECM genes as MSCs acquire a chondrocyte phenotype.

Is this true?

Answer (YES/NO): YES